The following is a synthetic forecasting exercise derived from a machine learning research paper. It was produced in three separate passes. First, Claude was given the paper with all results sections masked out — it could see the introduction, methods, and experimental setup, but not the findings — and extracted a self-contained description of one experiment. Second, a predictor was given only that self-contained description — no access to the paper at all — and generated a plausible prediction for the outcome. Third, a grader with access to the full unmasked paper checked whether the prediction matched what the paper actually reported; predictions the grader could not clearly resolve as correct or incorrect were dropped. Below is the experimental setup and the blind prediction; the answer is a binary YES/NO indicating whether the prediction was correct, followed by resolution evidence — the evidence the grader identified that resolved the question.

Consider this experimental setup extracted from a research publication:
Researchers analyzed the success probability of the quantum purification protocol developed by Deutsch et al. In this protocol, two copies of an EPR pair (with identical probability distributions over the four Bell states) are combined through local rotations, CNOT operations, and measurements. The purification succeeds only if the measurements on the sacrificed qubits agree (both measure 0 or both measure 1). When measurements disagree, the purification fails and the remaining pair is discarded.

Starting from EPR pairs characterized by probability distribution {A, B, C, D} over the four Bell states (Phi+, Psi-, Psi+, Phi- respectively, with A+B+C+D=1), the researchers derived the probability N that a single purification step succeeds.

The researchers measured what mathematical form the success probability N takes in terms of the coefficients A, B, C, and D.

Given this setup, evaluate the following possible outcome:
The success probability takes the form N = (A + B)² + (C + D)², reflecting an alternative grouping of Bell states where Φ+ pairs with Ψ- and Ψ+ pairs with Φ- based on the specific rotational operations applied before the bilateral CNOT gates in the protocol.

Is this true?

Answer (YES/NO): YES